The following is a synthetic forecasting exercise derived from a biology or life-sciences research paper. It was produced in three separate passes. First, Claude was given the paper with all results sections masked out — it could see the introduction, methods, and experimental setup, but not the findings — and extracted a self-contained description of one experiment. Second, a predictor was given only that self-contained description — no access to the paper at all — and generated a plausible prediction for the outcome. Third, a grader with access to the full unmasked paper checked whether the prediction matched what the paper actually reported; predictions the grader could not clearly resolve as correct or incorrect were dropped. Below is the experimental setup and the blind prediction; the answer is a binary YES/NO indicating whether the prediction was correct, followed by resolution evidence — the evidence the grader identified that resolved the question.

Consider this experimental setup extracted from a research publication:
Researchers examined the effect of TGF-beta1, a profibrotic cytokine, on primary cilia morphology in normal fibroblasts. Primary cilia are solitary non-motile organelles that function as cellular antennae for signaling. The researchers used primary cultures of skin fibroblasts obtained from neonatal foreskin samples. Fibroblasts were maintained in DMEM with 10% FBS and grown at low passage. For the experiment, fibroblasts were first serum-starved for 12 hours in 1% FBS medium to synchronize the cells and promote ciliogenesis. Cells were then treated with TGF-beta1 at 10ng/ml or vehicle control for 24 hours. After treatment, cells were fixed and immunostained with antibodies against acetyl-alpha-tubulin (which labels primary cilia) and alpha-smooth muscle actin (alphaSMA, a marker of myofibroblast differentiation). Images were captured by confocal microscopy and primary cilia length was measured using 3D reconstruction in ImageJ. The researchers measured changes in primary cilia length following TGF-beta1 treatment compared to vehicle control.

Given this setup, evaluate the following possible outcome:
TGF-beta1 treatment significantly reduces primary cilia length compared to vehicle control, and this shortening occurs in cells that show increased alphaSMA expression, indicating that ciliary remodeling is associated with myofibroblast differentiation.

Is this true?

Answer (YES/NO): YES